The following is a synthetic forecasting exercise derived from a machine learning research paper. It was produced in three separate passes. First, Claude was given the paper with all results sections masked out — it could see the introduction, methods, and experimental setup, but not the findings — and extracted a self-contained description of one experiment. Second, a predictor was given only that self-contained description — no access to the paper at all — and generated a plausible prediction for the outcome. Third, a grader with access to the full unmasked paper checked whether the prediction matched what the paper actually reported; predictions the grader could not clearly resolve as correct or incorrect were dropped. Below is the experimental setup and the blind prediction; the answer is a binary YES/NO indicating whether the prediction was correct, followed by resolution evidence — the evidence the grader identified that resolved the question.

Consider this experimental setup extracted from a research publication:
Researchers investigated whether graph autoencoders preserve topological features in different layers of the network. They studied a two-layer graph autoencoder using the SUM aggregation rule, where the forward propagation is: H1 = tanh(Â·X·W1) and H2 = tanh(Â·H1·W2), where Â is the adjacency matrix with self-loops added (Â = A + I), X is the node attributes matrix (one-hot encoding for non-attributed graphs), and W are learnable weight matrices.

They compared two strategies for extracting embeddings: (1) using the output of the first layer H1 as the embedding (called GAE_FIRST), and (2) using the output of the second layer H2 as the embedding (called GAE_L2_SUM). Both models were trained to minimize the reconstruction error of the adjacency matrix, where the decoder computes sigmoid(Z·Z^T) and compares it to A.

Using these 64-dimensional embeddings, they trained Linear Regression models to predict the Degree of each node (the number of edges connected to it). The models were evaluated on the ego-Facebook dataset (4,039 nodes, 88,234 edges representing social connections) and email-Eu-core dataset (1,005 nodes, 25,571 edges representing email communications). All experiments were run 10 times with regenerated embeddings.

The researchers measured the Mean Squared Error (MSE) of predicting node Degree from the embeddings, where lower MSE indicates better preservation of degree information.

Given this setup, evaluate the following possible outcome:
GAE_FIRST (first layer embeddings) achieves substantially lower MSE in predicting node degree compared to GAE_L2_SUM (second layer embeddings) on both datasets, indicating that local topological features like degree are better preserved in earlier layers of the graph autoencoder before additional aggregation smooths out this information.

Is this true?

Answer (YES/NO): YES